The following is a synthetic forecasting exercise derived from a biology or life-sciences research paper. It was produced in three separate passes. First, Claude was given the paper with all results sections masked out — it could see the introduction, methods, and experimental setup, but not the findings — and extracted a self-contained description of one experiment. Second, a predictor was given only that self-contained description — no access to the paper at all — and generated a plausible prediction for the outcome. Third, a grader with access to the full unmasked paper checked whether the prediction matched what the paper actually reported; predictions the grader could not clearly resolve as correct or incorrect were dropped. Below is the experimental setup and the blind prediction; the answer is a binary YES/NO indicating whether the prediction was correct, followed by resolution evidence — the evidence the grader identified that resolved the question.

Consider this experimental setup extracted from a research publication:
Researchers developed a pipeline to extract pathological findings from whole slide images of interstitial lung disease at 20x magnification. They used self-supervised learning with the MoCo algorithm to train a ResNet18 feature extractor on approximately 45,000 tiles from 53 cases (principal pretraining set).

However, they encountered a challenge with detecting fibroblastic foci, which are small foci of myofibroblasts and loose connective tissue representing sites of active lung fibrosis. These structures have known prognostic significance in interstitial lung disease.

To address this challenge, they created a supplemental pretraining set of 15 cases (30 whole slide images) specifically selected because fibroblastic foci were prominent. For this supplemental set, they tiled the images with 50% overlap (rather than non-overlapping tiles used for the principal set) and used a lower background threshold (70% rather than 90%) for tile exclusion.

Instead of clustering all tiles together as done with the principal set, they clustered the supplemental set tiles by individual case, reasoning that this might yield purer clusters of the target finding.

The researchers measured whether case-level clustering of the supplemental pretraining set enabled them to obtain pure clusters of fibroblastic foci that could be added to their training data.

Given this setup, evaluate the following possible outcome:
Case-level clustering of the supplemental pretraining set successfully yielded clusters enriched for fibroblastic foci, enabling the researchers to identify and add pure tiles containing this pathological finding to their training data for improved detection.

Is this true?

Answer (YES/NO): YES